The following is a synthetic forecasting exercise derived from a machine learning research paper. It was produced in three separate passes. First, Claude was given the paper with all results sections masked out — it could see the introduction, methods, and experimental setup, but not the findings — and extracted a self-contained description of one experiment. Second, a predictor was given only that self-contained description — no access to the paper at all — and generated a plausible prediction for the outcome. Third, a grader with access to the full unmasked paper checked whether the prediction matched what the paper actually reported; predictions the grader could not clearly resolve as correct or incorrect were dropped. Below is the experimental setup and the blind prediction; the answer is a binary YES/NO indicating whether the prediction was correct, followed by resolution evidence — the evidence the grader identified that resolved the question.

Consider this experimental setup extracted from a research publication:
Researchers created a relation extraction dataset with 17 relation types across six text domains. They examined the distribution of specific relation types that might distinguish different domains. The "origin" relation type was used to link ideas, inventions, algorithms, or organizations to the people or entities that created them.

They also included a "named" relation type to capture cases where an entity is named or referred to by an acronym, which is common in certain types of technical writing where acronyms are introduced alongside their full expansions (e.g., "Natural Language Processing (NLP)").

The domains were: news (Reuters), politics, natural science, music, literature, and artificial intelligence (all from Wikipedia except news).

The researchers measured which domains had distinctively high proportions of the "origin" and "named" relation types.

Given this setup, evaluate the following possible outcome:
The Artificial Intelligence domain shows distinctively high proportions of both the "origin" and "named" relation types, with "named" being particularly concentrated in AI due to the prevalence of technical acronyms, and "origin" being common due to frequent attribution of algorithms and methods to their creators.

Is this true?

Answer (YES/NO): YES